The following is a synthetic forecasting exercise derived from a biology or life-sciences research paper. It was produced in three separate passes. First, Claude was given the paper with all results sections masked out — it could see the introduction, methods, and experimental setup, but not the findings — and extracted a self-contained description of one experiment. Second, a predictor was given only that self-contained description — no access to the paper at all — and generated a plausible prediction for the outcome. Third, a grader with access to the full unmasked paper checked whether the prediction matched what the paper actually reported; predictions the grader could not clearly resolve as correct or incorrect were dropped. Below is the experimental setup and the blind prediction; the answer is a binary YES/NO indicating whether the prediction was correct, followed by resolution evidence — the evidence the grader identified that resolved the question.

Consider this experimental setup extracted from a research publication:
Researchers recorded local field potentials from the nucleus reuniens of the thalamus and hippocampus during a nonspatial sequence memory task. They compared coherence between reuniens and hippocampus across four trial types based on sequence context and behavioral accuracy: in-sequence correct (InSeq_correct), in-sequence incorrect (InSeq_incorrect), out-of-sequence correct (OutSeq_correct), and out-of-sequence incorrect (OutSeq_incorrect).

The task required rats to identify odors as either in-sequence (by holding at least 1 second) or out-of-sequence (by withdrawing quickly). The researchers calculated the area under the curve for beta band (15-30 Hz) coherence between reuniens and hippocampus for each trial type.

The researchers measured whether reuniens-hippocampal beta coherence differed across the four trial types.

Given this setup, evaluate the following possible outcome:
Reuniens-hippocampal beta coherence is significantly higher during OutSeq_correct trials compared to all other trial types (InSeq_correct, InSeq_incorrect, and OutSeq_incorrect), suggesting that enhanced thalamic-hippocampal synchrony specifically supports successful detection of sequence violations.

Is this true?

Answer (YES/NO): NO